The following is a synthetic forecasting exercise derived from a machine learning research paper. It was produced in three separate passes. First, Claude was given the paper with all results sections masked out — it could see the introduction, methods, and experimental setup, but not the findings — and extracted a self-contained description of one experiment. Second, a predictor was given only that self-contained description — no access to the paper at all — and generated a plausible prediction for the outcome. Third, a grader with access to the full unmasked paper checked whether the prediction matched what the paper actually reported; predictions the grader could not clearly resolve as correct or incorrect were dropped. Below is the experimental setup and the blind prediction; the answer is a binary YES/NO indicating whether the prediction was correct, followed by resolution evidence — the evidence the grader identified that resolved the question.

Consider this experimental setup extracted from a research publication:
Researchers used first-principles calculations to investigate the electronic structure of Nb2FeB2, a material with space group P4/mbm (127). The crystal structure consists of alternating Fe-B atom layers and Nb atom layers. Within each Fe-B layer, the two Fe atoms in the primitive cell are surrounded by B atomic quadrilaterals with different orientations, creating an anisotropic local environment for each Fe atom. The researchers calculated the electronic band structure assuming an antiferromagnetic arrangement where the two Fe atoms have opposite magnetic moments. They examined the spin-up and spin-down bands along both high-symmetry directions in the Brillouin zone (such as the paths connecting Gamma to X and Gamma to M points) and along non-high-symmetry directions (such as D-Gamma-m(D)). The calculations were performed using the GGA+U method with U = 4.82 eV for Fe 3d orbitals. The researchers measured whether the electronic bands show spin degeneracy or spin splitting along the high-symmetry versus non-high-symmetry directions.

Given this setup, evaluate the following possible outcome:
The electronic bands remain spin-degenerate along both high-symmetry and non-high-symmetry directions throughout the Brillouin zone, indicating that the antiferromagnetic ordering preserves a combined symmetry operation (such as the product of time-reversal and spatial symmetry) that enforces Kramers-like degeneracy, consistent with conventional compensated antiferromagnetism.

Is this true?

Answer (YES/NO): NO